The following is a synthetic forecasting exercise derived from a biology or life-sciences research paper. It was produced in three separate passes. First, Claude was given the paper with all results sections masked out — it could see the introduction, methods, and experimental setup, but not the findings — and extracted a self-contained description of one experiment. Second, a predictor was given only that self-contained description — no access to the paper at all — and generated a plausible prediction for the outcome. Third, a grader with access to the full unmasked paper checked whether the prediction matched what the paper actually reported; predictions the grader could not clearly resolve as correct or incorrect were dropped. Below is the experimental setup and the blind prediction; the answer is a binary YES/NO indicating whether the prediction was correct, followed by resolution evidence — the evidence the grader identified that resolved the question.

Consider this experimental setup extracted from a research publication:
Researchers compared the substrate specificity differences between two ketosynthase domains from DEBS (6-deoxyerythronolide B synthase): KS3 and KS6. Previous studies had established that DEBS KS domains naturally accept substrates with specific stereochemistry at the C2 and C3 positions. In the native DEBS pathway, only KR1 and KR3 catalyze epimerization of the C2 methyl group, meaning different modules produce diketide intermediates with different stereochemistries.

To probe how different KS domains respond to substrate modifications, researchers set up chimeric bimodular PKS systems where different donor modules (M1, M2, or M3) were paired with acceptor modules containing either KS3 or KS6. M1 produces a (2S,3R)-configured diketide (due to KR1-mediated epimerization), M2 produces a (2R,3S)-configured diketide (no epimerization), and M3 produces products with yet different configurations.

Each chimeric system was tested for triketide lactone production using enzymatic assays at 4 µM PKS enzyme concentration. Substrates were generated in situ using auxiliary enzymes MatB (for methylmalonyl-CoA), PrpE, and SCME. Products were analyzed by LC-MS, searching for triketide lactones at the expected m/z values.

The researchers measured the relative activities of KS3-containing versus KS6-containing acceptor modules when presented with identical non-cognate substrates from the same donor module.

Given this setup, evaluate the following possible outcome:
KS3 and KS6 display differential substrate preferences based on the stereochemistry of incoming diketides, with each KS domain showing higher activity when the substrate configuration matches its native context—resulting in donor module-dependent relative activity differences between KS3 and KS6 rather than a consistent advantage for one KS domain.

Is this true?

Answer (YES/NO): NO